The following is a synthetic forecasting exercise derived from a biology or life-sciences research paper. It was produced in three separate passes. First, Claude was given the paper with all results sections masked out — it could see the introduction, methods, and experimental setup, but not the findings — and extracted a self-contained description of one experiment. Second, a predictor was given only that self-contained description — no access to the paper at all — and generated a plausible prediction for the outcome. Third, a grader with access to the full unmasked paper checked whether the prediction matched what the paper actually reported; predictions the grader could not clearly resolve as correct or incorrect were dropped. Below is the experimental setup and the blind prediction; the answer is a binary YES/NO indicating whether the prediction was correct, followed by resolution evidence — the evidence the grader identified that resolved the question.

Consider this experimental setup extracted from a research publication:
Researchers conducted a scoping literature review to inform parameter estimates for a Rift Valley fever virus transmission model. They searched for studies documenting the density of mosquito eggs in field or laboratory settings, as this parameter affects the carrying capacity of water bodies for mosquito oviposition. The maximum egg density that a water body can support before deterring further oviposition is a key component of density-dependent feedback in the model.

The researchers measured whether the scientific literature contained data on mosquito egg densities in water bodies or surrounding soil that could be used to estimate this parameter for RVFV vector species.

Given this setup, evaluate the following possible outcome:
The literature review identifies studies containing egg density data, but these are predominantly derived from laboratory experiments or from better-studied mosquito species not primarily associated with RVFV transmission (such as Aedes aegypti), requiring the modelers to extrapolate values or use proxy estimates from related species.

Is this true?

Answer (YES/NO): NO